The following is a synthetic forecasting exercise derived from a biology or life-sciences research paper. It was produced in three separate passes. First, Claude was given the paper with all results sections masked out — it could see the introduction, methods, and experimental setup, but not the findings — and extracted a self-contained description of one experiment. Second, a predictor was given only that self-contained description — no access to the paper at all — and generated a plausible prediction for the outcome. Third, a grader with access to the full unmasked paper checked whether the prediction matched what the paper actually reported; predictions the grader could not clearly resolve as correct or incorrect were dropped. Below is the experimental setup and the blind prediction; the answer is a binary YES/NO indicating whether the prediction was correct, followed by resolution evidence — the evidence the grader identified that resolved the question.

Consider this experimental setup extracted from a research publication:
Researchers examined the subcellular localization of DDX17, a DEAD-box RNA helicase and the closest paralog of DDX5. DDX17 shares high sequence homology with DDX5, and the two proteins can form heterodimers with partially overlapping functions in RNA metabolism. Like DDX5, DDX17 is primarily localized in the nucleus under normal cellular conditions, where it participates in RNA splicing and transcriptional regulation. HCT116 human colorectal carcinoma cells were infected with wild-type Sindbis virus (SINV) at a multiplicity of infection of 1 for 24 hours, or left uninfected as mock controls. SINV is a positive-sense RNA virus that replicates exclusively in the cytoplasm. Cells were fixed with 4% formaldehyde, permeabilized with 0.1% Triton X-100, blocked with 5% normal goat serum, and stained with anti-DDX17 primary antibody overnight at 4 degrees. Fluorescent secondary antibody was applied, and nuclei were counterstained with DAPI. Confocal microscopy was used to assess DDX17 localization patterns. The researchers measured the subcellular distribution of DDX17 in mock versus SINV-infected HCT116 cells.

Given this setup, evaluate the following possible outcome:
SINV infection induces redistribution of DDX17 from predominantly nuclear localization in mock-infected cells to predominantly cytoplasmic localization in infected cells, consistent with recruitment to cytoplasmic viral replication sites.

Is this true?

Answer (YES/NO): YES